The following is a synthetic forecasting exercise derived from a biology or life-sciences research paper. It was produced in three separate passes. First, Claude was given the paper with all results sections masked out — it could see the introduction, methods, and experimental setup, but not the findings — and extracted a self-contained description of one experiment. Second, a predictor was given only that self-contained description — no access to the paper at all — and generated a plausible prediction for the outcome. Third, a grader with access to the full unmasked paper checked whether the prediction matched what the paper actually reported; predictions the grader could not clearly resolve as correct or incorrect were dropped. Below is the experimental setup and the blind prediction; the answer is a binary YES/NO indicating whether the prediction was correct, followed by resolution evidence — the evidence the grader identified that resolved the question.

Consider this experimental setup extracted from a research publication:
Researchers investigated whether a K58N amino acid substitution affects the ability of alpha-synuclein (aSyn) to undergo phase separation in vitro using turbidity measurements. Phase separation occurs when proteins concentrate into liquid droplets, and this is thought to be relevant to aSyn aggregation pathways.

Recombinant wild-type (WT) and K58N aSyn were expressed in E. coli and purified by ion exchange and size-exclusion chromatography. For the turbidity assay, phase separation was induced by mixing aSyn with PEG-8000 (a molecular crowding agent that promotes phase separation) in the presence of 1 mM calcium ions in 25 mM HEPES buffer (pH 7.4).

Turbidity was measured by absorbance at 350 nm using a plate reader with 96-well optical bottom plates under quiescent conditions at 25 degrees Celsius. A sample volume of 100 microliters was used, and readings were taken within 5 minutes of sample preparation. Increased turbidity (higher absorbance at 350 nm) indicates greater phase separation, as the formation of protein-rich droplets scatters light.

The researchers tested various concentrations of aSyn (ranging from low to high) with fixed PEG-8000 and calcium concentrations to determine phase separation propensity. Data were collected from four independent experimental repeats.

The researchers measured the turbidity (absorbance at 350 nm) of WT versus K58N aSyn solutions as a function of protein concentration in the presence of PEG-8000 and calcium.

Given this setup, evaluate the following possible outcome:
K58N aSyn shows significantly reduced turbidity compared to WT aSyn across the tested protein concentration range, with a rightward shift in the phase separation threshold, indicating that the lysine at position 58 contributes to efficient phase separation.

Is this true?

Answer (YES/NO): YES